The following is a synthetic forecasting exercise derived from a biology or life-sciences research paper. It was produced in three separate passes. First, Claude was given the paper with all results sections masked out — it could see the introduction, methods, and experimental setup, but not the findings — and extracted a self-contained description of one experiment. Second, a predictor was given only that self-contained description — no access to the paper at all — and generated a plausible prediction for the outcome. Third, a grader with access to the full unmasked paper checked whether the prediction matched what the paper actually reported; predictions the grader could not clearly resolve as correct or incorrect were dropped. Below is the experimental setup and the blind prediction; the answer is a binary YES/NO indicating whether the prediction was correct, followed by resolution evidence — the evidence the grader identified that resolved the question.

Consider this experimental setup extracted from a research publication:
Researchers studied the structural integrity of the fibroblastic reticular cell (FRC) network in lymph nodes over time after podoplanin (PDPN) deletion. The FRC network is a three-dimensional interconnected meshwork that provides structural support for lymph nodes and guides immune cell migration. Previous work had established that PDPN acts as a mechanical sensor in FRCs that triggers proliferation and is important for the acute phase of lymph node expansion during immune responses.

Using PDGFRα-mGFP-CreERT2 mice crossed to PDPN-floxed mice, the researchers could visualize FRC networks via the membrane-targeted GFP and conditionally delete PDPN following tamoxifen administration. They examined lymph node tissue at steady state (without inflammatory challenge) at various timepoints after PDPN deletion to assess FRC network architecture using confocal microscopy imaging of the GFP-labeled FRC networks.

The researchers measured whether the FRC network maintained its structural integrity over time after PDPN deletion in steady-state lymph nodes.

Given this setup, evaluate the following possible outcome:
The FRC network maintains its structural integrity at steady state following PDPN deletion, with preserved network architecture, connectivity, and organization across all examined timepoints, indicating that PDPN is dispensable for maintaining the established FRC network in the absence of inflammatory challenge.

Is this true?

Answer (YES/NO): NO